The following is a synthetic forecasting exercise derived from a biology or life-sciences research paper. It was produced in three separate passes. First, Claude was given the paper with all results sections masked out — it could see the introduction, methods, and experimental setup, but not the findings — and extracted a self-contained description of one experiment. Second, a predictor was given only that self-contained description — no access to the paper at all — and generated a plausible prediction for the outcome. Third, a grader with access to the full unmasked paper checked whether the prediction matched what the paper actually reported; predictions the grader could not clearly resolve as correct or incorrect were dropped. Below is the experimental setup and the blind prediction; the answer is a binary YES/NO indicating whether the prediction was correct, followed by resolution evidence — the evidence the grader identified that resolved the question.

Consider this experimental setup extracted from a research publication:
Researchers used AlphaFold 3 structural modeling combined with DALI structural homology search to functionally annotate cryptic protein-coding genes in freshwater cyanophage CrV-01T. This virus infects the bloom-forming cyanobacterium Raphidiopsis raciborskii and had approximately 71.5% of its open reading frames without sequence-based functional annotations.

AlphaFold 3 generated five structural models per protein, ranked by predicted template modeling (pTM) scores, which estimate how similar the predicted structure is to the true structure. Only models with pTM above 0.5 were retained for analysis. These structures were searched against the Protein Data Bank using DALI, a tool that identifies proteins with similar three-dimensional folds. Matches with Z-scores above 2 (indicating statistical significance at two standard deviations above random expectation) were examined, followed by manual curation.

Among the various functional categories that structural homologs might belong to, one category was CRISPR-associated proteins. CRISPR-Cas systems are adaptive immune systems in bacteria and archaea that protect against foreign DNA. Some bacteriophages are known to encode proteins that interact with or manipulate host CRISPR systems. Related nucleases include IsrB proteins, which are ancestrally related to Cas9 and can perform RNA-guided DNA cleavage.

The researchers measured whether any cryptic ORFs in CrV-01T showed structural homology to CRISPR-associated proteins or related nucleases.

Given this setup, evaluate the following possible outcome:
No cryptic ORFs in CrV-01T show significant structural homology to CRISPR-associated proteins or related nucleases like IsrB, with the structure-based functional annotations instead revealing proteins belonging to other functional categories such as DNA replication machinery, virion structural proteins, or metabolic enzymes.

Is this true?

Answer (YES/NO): NO